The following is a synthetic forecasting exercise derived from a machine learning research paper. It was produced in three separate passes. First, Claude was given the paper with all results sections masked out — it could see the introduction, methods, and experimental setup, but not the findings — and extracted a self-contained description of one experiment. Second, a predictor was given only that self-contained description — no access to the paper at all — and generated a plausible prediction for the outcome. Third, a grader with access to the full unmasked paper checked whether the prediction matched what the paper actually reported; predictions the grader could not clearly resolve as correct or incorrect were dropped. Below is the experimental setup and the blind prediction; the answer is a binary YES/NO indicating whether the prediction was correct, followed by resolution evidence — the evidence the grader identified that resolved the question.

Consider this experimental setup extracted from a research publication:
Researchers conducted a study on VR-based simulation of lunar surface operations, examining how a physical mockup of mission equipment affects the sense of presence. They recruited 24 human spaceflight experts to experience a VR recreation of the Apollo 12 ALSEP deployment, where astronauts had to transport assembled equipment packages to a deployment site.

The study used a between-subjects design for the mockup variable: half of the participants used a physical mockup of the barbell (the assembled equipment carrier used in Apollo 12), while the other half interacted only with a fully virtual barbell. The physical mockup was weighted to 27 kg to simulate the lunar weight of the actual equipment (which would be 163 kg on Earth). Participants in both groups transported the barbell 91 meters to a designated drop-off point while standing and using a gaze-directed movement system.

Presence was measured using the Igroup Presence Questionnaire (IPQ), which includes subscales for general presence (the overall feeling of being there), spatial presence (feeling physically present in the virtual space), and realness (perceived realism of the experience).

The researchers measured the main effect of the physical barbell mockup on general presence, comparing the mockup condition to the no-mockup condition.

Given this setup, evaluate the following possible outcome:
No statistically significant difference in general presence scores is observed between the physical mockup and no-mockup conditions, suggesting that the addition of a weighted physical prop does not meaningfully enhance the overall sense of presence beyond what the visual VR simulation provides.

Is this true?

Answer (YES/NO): YES